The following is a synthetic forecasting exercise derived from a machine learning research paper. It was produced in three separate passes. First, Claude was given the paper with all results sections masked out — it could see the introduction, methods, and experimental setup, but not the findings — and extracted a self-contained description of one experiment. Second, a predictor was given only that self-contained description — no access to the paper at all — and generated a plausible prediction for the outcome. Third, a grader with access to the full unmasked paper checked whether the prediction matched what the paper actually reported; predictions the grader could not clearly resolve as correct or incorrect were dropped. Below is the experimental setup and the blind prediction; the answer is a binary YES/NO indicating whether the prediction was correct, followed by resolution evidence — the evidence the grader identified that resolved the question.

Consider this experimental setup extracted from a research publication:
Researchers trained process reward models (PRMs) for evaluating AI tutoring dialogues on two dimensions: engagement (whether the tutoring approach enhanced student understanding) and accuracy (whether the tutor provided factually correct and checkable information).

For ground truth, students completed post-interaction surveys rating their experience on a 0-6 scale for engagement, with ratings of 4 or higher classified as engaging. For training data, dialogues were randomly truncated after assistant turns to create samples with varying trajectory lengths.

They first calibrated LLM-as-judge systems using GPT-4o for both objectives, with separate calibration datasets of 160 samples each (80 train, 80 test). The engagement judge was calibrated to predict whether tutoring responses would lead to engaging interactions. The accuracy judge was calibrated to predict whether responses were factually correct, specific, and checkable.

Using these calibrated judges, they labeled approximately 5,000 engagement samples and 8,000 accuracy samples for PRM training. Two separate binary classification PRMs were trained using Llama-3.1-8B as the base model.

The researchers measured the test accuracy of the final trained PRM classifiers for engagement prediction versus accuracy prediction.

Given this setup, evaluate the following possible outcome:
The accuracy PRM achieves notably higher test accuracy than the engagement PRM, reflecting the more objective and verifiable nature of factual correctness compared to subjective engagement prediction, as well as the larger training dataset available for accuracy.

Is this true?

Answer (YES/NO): NO